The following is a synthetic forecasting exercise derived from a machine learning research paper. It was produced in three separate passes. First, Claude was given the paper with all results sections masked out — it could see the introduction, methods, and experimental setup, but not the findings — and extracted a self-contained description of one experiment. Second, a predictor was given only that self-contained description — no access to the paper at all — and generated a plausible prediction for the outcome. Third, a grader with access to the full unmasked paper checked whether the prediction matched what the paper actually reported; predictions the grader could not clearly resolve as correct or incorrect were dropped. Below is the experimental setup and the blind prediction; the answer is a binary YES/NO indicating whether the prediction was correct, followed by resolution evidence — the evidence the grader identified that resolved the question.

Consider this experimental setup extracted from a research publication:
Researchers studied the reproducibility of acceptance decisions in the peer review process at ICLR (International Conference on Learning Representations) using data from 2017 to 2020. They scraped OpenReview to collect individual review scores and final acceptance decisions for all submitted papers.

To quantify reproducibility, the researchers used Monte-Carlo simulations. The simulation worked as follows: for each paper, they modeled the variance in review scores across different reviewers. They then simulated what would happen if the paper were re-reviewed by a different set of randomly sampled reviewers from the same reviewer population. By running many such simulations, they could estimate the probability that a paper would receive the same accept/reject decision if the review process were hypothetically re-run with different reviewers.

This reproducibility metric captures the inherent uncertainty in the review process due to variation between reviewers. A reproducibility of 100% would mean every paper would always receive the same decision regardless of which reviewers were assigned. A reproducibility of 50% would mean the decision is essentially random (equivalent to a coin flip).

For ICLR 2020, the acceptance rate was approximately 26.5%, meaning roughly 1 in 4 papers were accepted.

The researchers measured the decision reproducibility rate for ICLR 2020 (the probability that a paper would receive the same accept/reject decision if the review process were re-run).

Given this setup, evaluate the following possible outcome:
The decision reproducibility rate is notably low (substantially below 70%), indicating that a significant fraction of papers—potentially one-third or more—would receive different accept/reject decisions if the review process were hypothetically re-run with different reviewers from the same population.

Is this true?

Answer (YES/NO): NO